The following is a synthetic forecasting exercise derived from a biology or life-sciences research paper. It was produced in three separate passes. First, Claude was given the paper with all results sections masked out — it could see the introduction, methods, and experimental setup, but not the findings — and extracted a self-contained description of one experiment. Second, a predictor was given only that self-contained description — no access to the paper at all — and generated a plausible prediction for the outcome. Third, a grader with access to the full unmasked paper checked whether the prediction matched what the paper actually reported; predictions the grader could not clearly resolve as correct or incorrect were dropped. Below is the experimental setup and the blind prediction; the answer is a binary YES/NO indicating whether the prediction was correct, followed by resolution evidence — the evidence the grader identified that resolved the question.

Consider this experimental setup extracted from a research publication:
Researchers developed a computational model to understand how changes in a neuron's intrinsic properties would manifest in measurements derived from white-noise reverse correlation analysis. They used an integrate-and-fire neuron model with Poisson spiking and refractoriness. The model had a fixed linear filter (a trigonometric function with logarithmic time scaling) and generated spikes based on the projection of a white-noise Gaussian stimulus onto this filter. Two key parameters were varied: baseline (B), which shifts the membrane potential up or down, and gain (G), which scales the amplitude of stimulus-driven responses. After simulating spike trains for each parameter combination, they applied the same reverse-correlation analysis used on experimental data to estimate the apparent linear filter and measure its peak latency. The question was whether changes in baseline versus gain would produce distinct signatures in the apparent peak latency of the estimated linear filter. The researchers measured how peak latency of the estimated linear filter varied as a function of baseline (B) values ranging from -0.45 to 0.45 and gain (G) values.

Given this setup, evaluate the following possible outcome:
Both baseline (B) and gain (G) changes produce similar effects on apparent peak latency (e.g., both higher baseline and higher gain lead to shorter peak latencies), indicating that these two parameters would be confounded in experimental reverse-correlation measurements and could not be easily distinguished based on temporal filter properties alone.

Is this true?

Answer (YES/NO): NO